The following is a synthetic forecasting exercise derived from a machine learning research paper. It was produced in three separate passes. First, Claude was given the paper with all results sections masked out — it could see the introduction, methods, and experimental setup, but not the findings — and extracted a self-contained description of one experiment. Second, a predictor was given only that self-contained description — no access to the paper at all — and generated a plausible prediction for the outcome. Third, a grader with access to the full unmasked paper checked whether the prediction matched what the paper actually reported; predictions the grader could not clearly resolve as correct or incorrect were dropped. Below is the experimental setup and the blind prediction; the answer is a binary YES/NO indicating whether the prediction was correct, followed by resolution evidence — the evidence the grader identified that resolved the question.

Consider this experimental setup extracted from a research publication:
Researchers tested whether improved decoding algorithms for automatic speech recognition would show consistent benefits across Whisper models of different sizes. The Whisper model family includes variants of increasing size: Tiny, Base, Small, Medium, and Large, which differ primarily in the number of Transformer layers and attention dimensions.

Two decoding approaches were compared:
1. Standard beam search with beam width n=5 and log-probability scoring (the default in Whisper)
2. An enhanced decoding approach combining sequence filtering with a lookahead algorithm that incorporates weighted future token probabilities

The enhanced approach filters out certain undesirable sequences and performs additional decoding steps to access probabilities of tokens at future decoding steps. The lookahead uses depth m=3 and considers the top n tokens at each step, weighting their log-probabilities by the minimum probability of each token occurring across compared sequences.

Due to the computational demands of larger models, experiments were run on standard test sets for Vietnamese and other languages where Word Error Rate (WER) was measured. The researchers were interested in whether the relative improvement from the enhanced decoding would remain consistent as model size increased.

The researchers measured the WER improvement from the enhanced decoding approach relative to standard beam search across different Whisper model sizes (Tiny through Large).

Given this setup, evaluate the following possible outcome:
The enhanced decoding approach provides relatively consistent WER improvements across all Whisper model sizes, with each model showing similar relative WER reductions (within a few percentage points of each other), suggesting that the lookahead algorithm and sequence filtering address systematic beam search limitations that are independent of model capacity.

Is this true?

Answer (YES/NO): NO